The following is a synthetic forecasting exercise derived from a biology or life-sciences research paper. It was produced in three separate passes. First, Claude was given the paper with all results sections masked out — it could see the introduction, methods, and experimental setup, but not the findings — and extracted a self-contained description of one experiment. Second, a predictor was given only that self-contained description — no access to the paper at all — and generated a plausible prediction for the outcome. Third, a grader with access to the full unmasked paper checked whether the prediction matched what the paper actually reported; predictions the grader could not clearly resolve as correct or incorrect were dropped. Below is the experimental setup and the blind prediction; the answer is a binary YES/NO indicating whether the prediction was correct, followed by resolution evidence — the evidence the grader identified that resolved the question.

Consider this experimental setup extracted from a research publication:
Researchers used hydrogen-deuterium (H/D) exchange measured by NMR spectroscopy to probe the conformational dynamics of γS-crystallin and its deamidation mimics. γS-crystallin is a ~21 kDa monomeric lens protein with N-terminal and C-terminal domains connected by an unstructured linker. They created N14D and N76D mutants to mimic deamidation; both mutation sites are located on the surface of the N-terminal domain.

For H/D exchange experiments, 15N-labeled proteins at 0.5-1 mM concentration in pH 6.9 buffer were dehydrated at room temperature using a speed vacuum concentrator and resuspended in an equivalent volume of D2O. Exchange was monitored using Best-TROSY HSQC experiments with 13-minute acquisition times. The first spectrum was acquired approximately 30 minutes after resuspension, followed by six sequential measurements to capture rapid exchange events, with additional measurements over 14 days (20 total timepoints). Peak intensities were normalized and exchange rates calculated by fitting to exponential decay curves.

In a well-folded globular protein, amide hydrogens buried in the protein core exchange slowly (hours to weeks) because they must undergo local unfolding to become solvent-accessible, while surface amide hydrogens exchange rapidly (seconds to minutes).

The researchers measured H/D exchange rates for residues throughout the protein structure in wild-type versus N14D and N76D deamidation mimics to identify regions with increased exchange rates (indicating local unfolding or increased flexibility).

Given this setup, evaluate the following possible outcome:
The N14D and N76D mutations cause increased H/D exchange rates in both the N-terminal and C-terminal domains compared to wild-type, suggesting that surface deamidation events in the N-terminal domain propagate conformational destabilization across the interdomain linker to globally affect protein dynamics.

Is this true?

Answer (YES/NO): YES